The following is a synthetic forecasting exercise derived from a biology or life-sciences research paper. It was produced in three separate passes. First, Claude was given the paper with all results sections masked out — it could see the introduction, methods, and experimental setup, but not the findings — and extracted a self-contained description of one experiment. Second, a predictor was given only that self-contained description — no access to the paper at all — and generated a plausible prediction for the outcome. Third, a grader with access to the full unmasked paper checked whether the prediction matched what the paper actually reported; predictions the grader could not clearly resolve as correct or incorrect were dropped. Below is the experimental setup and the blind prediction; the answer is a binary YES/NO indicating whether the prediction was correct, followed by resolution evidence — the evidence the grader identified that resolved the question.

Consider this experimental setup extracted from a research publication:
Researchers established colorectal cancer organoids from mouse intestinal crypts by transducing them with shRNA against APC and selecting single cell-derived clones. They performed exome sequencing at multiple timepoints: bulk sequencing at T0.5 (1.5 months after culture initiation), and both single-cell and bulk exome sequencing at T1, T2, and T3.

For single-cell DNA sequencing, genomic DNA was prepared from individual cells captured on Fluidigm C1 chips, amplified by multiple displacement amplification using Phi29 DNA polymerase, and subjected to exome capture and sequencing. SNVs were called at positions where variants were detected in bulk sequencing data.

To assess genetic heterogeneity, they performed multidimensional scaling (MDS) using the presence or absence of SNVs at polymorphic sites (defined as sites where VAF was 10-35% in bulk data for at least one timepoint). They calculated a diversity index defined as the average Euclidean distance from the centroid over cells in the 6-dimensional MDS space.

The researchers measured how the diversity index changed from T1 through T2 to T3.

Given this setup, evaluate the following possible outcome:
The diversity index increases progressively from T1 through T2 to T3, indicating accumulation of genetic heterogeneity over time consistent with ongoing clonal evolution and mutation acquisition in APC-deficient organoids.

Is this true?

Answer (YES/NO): NO